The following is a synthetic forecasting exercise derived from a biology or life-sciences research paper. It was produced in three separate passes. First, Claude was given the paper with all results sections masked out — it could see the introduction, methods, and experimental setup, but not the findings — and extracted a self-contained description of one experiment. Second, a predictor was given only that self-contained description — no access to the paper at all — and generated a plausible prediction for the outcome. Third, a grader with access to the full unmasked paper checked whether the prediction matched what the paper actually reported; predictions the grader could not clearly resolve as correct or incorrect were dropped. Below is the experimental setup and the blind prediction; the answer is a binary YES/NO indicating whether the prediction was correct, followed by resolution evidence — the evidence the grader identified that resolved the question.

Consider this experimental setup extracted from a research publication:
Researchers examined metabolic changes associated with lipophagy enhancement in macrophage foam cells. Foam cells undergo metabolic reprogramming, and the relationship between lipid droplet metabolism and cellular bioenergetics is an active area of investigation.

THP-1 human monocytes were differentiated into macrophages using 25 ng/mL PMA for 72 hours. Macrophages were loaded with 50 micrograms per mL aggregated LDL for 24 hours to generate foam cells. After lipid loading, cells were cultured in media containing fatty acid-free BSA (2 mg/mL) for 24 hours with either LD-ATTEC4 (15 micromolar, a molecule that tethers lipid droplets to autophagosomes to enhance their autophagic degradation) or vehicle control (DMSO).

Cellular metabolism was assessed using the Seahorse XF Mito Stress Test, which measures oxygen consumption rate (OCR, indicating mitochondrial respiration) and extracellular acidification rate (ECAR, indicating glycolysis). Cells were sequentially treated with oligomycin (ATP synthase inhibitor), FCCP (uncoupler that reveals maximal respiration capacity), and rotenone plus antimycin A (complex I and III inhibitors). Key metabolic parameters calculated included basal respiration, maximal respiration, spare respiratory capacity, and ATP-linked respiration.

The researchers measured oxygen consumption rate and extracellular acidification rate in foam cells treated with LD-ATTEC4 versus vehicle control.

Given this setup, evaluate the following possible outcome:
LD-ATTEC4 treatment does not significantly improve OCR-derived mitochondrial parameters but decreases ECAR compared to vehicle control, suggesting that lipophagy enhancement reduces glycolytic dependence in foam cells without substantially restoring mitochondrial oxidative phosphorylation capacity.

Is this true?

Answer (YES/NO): NO